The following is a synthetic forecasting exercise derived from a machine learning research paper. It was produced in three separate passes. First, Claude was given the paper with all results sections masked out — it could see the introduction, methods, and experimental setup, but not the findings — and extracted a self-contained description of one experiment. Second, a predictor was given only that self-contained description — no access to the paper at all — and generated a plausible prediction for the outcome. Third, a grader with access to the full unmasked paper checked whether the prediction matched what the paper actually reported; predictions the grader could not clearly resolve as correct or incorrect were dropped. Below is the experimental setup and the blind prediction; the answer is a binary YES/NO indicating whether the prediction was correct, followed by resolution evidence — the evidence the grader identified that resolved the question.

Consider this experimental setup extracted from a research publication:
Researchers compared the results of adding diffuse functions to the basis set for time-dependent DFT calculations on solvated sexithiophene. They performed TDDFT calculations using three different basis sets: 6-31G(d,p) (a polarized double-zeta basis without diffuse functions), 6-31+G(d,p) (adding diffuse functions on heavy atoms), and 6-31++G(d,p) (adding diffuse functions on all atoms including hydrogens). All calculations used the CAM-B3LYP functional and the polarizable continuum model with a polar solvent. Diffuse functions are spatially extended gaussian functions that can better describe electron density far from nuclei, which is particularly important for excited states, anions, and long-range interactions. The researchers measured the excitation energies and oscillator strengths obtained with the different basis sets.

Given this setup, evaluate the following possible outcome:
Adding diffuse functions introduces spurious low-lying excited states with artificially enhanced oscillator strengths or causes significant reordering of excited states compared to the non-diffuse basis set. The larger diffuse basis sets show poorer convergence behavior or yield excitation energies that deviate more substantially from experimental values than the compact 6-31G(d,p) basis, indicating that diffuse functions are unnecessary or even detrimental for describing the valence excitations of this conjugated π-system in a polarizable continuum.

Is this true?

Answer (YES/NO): NO